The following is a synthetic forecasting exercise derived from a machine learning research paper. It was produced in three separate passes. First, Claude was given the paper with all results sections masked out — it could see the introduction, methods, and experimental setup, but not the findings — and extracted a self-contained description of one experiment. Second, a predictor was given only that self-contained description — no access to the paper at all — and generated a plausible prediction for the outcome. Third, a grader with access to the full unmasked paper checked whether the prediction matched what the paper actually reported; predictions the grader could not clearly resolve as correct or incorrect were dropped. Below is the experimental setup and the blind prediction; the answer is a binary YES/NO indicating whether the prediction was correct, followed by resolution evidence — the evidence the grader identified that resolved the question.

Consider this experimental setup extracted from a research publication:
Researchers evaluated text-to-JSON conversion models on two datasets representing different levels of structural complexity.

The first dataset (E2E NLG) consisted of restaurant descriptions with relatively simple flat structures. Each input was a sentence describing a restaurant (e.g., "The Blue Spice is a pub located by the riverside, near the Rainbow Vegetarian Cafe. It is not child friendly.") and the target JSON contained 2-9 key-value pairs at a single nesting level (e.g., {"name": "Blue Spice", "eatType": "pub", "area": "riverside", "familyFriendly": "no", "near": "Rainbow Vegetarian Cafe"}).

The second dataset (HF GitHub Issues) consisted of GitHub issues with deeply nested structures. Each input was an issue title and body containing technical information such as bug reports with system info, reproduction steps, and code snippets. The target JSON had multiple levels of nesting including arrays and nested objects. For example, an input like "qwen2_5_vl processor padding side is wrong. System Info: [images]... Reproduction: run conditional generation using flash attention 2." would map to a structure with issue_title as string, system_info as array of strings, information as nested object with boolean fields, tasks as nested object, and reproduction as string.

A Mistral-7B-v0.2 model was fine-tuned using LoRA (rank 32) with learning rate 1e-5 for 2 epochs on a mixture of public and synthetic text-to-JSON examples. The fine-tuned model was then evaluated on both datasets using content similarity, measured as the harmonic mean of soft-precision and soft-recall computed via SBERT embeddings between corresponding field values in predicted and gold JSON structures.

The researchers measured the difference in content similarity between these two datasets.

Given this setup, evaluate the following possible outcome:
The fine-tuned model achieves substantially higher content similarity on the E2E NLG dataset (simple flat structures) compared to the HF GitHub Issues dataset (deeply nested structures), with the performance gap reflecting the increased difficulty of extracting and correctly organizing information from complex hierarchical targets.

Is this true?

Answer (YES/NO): YES